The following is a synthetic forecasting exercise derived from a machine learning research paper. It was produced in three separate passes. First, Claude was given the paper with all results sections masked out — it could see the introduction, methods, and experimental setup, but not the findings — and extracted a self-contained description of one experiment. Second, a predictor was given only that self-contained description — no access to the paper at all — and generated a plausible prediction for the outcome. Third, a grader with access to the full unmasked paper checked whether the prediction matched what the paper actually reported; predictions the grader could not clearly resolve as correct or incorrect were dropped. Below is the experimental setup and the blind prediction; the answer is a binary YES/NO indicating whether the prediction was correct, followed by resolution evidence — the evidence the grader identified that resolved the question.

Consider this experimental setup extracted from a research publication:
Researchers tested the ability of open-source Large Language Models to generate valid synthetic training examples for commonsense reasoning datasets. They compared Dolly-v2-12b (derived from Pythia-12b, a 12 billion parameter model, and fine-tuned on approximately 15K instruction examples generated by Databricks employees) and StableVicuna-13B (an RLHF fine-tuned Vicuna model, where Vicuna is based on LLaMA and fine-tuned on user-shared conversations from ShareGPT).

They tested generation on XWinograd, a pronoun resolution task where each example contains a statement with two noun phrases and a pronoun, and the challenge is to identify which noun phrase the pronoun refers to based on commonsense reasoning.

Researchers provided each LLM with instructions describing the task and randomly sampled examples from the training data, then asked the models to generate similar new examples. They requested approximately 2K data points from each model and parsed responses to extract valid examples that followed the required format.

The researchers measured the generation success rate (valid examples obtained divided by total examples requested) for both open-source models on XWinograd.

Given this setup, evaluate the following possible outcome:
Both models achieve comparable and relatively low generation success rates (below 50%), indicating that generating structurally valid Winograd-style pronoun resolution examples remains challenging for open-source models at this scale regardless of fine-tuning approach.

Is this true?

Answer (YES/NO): NO